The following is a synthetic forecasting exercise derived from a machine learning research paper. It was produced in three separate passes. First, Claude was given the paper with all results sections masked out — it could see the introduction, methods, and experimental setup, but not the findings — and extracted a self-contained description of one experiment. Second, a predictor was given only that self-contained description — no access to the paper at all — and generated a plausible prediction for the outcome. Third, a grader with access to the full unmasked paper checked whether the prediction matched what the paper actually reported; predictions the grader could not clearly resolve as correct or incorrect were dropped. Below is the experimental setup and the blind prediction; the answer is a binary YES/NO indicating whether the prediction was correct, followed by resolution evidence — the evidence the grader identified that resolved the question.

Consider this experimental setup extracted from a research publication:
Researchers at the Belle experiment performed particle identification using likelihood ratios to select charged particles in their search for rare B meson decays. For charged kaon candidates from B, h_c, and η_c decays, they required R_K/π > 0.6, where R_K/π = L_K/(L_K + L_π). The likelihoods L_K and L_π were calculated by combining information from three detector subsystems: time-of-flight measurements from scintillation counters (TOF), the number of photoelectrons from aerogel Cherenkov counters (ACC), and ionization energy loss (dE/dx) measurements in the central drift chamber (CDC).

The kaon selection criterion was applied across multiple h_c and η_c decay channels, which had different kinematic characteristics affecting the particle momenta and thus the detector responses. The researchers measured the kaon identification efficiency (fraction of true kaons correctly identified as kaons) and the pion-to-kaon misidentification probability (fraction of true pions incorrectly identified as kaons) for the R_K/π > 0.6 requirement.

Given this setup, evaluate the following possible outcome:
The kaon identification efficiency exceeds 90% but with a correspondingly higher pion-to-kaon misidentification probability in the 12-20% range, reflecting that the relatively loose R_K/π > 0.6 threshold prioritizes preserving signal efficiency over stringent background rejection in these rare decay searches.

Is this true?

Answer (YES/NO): NO